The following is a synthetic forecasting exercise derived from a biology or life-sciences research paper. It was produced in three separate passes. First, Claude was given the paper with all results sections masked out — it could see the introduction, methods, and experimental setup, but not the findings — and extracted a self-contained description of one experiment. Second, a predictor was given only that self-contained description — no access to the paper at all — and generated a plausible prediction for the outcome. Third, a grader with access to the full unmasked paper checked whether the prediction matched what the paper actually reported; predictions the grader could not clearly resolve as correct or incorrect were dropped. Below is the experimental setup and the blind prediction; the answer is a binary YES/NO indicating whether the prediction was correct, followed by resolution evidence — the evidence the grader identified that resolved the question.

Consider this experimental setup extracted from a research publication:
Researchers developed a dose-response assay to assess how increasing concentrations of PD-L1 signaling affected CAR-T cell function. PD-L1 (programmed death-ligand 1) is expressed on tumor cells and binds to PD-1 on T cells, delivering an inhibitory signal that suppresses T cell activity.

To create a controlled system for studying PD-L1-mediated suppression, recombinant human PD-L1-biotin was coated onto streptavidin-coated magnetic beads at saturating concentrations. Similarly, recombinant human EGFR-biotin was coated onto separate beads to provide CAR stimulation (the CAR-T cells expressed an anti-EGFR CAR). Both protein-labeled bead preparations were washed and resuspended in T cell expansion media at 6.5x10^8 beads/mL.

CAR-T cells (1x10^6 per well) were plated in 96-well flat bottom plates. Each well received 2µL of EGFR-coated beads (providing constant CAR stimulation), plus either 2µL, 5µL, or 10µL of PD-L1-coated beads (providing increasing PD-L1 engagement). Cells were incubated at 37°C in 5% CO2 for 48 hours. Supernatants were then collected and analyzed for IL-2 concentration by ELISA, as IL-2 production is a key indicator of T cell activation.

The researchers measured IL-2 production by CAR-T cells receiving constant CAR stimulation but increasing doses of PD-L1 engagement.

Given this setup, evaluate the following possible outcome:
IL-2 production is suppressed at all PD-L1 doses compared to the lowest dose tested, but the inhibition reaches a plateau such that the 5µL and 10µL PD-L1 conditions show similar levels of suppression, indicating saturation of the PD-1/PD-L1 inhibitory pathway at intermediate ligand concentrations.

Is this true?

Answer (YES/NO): NO